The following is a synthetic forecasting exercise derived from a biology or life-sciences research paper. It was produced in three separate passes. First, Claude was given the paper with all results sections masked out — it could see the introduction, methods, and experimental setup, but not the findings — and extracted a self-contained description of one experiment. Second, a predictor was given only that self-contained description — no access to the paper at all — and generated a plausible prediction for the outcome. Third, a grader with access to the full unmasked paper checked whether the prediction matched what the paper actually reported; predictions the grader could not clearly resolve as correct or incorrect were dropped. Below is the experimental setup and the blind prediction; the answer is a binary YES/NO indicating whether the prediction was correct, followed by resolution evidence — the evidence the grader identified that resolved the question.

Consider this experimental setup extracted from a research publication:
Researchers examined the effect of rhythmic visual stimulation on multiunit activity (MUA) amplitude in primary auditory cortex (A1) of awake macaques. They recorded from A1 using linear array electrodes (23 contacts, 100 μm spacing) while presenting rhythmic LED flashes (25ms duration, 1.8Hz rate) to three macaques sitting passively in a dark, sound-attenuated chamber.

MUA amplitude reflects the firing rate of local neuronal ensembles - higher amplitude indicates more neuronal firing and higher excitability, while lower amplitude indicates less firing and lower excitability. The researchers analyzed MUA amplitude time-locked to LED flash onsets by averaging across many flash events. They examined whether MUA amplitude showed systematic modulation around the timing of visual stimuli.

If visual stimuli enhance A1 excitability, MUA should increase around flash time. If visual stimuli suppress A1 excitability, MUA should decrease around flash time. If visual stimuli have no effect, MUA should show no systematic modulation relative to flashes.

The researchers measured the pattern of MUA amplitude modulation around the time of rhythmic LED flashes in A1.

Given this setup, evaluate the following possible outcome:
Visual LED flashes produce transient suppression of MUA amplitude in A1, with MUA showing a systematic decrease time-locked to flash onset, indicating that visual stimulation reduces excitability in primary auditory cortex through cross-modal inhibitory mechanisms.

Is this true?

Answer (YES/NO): NO